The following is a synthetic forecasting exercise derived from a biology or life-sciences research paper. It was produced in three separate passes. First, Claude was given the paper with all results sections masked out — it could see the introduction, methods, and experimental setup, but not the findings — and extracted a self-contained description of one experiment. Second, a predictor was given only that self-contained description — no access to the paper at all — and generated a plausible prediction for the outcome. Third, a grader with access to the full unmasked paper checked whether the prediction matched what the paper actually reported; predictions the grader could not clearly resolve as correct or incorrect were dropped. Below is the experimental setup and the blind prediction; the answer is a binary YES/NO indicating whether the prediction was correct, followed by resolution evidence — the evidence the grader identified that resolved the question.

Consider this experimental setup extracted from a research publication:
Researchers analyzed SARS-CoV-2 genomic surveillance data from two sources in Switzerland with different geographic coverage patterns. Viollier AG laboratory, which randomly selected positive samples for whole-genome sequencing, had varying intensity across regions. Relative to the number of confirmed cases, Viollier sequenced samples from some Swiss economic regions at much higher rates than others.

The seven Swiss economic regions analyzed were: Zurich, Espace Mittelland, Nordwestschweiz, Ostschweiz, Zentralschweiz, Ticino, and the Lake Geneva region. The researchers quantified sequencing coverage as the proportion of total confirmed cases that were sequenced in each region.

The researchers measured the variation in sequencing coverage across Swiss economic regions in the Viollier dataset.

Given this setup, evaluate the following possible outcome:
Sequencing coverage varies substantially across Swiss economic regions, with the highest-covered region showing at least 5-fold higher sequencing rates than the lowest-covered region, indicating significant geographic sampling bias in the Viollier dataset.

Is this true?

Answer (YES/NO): YES